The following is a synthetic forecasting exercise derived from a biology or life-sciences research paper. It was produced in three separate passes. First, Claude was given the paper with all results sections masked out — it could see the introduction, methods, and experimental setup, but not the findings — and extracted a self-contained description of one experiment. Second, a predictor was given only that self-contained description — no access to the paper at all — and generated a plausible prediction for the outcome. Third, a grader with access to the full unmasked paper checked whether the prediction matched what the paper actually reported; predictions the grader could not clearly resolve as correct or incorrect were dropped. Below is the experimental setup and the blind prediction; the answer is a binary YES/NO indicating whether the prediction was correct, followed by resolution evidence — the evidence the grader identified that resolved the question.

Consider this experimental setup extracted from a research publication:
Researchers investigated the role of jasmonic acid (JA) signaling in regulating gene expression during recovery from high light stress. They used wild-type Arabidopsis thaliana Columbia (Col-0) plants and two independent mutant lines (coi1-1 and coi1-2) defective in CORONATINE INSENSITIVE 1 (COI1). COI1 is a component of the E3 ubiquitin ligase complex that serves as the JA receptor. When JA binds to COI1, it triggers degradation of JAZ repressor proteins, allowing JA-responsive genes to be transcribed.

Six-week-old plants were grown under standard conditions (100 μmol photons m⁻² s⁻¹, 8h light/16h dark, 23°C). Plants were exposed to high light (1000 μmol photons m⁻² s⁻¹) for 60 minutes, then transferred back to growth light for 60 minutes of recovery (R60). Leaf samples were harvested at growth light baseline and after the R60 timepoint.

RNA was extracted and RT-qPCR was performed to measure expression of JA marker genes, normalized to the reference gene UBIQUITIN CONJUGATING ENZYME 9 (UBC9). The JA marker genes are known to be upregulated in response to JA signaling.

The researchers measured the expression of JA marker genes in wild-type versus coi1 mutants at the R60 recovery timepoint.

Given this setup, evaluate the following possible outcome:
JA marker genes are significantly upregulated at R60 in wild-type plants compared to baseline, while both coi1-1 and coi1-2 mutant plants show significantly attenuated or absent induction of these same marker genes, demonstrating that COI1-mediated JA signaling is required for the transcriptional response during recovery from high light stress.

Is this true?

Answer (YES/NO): YES